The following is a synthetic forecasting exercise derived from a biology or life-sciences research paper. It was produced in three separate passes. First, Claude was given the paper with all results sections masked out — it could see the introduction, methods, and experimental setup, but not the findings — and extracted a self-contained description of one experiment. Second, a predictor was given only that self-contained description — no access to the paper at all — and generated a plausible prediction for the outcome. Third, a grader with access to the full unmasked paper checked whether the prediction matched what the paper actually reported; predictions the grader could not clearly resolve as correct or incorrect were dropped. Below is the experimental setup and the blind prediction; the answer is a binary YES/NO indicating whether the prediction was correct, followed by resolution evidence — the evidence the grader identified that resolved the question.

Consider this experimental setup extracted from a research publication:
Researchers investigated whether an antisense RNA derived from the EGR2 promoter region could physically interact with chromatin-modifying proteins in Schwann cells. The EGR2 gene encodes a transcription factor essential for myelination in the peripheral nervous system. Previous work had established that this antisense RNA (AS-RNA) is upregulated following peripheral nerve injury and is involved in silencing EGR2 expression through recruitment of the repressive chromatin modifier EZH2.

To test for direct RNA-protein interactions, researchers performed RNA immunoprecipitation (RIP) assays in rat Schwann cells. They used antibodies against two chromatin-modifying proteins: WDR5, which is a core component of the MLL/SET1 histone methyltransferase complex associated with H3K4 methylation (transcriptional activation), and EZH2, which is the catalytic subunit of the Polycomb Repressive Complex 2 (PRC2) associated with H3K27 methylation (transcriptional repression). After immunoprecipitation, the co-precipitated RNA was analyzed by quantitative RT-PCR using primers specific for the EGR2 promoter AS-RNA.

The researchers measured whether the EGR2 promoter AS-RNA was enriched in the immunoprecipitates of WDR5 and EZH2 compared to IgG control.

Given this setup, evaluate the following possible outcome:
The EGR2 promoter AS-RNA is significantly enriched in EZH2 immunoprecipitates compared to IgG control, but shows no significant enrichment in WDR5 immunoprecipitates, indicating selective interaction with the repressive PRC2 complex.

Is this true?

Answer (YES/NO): NO